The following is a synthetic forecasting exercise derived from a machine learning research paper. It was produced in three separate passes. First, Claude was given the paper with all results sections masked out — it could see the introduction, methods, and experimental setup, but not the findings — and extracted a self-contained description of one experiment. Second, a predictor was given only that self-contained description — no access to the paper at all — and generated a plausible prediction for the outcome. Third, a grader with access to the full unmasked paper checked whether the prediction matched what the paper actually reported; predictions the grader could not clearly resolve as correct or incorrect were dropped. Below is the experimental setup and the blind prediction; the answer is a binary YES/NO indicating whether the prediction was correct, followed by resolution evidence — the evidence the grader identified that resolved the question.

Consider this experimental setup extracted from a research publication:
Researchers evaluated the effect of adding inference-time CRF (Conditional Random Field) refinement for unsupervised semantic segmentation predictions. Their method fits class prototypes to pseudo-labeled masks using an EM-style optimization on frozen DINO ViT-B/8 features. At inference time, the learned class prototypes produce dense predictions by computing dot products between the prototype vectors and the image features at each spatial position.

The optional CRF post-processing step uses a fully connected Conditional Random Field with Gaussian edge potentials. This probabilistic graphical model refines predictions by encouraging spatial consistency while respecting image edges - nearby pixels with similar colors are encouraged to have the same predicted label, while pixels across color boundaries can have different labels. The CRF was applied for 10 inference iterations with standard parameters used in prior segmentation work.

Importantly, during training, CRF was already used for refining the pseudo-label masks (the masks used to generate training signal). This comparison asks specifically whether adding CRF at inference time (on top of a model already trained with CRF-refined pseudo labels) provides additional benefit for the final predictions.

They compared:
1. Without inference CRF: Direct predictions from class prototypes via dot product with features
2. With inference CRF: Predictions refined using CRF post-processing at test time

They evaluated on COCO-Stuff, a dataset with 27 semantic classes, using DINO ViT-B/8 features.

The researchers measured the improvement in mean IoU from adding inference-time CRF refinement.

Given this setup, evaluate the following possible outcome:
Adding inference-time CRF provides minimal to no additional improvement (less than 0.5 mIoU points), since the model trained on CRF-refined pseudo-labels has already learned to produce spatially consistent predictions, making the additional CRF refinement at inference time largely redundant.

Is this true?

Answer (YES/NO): NO